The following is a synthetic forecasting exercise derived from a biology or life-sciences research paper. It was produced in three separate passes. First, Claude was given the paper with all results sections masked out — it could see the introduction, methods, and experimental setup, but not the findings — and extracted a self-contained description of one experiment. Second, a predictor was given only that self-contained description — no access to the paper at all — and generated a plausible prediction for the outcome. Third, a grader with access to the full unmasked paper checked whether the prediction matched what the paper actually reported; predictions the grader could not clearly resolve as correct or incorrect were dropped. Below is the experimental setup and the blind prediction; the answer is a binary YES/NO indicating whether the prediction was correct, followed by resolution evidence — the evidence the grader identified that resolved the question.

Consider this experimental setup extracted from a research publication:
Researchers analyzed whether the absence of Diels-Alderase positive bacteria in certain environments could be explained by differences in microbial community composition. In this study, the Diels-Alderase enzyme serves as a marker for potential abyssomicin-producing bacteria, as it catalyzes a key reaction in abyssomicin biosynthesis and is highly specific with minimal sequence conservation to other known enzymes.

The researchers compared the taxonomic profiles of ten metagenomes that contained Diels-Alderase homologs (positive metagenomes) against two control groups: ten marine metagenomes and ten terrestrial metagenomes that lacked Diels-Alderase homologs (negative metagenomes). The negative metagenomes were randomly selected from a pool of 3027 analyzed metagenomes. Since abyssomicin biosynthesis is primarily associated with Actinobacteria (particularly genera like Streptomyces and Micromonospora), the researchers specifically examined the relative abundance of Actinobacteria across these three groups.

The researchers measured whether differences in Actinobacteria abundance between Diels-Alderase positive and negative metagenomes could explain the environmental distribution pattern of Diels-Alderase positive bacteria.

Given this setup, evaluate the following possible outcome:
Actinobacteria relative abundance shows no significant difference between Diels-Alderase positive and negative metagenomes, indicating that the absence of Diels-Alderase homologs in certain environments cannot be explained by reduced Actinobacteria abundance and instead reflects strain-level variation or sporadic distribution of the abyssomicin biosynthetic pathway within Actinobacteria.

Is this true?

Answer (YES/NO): NO